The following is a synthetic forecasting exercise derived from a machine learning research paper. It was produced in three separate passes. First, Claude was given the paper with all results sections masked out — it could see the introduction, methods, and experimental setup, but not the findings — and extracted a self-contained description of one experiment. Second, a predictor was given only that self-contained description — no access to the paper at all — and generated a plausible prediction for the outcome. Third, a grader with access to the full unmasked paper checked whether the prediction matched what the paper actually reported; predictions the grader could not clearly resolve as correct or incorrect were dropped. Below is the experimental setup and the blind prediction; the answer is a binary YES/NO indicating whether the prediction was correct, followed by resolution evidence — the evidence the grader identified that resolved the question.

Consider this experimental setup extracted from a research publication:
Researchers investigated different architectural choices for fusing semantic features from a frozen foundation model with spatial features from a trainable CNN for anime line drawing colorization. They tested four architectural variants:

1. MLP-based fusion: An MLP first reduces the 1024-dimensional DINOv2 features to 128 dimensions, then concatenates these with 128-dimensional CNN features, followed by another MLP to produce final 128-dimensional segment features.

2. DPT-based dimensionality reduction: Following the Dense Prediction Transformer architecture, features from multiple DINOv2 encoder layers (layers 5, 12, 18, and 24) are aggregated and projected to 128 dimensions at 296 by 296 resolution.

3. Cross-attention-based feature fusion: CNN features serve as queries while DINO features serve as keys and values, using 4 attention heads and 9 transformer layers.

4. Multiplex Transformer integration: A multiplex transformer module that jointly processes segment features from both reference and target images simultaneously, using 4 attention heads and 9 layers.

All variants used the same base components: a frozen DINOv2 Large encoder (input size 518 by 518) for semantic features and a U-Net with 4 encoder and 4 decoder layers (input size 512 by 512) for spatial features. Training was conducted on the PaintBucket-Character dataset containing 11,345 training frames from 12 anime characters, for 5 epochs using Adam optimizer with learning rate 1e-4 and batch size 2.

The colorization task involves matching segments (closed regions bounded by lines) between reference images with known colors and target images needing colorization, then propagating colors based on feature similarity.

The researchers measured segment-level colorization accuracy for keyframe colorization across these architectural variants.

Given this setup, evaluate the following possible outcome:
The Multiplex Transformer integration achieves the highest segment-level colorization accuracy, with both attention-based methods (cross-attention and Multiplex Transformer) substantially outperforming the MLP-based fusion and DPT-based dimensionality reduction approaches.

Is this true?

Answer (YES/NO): NO